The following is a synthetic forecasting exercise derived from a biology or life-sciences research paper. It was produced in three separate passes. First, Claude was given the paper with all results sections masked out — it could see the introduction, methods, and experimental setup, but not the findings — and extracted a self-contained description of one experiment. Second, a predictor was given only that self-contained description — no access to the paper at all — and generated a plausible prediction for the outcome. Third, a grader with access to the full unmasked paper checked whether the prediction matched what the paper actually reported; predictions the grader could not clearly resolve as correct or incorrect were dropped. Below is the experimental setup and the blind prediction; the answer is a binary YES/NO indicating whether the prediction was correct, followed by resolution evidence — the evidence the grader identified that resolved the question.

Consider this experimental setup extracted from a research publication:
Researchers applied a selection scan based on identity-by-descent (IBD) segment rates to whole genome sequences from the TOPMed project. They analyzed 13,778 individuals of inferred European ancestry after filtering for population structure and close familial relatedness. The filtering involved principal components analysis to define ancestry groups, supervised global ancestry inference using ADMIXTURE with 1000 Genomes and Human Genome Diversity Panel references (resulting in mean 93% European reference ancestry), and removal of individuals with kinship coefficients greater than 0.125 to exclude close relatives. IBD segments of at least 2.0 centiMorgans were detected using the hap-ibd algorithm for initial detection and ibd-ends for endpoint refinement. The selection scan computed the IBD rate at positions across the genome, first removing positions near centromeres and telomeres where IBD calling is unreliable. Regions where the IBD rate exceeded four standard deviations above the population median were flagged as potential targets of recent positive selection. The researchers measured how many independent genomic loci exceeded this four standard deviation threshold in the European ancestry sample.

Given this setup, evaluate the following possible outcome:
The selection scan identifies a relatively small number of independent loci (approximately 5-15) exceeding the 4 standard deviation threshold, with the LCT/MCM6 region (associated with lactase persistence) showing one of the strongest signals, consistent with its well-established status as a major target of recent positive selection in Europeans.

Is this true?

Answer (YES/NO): YES